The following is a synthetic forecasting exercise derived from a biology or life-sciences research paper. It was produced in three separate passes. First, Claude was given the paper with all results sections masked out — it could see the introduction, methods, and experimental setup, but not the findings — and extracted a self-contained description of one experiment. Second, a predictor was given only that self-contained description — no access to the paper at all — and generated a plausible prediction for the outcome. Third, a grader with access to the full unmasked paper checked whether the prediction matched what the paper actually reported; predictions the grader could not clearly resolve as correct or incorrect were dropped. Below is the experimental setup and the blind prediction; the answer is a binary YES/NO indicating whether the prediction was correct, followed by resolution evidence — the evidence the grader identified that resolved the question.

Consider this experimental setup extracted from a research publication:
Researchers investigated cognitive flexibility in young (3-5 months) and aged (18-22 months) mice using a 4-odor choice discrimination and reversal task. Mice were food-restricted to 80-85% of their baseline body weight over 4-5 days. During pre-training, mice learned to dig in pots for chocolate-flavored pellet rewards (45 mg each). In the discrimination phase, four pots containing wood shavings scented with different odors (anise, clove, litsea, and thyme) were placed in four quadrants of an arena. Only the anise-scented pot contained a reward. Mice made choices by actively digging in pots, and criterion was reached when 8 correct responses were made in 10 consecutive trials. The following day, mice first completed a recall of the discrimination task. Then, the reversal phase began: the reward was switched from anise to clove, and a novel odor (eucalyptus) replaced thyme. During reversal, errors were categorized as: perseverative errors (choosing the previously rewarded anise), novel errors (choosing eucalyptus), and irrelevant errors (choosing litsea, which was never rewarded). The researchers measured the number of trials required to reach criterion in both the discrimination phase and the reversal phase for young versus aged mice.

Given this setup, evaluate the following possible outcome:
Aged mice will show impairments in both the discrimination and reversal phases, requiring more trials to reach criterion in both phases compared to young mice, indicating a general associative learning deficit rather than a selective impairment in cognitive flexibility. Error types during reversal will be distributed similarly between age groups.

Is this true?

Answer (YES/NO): NO